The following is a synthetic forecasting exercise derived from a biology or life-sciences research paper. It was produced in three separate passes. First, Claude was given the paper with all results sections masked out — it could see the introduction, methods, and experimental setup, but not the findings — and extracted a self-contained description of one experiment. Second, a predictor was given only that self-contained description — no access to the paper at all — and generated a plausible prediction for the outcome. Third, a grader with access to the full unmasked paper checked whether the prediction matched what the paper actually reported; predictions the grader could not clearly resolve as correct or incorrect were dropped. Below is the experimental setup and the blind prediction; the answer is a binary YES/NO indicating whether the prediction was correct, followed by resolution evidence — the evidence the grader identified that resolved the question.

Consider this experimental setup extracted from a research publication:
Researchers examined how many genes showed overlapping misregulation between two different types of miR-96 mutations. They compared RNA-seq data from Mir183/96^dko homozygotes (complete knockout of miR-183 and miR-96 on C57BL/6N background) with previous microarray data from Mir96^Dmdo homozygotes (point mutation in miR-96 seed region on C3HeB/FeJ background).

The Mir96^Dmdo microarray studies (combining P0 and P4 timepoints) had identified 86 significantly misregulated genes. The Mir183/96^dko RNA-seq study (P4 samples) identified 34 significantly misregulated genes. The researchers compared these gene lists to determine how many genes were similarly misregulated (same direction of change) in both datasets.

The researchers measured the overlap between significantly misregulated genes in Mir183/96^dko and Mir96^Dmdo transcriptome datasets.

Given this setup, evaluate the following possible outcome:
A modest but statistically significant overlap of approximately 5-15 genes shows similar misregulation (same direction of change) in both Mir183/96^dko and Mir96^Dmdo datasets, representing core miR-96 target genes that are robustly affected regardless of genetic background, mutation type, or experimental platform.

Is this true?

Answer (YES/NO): YES